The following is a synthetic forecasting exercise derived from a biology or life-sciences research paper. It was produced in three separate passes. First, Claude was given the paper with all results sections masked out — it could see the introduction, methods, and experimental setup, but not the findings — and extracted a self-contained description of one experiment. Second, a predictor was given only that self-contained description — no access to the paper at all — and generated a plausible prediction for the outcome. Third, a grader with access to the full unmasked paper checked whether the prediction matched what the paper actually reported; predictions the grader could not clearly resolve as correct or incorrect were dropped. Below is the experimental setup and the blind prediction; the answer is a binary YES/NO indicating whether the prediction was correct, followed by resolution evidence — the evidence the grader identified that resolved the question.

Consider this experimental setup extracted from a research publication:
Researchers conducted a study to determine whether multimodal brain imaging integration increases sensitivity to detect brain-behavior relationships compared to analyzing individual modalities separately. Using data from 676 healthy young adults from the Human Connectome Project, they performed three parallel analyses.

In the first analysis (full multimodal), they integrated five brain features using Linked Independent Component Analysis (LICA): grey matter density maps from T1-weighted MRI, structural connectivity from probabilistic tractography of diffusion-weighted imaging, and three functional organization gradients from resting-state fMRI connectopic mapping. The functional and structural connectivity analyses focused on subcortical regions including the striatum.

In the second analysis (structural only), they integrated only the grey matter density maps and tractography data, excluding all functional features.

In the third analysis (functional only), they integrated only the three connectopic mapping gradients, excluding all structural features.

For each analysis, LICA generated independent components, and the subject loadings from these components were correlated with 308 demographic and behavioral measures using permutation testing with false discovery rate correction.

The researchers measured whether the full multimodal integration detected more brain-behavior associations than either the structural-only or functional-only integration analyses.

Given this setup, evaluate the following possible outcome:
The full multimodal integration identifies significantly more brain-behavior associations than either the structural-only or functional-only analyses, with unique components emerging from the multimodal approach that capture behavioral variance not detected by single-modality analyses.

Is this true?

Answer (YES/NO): NO